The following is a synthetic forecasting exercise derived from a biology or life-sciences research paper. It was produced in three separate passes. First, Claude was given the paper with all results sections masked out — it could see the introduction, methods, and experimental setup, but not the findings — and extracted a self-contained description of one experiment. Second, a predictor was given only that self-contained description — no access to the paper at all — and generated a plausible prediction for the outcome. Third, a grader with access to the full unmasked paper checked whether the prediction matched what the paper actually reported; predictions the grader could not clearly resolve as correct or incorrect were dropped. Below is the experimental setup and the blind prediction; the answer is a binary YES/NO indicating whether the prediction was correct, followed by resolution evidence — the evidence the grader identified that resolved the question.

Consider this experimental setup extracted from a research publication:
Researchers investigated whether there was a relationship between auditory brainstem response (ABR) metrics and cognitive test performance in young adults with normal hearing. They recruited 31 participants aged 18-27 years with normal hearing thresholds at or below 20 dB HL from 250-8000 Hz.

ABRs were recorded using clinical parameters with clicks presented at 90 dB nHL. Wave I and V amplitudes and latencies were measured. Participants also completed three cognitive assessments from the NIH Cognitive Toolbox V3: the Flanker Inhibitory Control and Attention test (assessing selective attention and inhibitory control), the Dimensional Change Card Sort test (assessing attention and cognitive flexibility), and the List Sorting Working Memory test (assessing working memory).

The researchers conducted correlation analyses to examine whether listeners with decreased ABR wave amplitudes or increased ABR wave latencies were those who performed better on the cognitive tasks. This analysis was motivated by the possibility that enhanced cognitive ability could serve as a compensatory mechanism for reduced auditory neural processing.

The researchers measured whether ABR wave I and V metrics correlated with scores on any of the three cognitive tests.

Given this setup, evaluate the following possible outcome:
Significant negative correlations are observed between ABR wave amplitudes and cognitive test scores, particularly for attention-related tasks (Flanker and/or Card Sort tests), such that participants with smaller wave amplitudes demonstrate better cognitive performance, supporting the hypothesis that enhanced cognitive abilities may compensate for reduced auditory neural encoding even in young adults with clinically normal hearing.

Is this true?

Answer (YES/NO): NO